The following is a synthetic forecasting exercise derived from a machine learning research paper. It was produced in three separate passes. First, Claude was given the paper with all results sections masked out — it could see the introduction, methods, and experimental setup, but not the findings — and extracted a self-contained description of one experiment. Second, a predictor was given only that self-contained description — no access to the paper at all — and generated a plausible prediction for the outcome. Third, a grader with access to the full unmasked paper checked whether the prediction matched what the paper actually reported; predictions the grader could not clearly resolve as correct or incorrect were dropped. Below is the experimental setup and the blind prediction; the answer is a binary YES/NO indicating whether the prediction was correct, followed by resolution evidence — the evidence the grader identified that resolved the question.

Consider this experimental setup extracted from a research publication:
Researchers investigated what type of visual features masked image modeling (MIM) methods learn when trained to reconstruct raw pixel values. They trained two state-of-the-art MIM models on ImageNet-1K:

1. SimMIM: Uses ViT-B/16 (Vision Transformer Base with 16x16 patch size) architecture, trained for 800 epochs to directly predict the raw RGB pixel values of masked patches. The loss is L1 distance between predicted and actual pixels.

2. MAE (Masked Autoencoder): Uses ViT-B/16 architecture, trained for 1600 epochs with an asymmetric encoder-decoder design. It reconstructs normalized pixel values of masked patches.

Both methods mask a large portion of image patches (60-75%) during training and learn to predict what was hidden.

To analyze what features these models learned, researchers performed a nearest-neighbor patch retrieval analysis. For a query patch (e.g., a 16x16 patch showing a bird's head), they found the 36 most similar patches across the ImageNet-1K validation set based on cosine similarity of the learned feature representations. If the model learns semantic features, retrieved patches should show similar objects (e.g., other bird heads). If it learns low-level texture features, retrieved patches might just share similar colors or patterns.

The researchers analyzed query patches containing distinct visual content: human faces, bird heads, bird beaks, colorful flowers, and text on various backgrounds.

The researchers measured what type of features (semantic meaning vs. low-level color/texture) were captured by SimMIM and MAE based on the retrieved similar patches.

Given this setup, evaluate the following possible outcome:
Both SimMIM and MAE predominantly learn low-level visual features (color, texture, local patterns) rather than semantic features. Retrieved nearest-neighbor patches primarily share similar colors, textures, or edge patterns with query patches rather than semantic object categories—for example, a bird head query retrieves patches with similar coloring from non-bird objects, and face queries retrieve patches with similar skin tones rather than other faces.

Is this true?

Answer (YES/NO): YES